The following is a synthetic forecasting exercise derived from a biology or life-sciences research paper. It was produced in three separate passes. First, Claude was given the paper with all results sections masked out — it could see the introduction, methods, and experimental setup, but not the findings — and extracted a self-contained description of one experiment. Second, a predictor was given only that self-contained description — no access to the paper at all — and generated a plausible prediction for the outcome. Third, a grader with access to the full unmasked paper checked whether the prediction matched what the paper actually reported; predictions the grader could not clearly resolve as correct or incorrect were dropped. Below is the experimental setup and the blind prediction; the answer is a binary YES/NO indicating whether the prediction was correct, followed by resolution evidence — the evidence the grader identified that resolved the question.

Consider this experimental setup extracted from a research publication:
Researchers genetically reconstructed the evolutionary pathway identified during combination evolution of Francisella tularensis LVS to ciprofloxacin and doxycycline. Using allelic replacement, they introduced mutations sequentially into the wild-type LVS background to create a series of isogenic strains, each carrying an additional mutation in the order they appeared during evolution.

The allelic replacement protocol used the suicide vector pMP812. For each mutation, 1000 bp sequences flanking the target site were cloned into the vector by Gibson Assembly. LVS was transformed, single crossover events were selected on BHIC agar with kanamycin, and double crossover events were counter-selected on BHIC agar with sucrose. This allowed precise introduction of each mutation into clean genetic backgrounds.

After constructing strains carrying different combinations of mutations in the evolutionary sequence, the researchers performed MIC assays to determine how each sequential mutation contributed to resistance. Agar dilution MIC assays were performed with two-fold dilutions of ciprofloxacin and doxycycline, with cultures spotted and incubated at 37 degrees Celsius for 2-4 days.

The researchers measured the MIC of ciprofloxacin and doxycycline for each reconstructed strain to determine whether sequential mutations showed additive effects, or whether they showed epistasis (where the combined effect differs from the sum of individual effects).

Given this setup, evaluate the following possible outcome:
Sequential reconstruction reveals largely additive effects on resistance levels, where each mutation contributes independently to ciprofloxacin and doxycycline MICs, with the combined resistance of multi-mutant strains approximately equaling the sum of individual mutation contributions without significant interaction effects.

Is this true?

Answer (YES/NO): NO